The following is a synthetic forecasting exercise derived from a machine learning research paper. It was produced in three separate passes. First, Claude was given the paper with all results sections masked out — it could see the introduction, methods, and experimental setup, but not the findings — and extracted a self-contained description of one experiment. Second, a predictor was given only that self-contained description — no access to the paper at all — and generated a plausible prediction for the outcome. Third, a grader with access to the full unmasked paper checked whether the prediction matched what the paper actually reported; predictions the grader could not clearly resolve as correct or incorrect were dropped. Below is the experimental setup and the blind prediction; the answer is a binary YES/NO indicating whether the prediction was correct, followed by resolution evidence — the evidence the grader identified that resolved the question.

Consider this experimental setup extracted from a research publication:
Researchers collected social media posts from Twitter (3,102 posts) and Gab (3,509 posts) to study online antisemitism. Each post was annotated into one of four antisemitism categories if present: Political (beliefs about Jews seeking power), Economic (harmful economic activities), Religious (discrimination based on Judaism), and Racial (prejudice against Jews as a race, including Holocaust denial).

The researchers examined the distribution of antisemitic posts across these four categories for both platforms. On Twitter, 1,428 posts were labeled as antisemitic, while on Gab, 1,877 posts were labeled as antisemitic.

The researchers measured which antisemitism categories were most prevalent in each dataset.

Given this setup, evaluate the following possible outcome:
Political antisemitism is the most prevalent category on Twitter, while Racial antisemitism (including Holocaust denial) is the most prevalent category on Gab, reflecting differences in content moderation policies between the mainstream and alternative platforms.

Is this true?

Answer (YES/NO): YES